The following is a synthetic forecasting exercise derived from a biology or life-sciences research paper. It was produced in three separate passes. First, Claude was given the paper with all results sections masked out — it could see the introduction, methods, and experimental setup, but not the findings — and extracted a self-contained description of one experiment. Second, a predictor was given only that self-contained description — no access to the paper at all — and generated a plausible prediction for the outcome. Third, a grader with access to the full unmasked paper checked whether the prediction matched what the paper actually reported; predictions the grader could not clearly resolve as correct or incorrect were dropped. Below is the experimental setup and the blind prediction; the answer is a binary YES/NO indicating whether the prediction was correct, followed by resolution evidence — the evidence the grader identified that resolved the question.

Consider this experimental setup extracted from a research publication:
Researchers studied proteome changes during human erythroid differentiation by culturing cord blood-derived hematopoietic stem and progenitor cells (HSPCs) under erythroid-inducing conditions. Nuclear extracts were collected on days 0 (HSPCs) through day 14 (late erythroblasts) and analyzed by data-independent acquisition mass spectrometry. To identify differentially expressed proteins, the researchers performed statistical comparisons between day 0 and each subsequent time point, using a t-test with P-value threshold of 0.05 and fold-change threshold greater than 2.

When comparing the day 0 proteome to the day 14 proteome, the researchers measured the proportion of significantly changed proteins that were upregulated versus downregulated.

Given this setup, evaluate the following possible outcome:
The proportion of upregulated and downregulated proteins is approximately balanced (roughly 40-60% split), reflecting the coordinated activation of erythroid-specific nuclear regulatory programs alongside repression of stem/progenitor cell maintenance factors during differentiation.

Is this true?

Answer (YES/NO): NO